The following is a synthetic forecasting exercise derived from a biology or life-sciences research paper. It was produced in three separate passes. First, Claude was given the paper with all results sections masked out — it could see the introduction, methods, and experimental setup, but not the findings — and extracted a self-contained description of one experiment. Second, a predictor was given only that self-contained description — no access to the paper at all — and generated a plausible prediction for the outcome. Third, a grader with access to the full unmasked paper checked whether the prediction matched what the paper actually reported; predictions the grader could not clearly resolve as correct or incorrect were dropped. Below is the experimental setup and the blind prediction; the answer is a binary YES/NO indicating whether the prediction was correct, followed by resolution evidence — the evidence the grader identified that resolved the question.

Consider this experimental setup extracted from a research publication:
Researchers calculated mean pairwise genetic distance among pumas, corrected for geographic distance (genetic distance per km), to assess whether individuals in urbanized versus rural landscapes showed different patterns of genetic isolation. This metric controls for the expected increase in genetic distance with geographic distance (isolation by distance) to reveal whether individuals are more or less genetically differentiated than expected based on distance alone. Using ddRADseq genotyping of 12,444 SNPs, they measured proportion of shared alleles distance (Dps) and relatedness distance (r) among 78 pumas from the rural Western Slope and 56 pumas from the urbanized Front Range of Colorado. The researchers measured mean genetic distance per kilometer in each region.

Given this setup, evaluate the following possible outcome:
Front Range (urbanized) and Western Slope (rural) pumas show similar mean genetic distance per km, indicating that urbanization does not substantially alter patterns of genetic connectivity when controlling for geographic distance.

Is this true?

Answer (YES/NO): NO